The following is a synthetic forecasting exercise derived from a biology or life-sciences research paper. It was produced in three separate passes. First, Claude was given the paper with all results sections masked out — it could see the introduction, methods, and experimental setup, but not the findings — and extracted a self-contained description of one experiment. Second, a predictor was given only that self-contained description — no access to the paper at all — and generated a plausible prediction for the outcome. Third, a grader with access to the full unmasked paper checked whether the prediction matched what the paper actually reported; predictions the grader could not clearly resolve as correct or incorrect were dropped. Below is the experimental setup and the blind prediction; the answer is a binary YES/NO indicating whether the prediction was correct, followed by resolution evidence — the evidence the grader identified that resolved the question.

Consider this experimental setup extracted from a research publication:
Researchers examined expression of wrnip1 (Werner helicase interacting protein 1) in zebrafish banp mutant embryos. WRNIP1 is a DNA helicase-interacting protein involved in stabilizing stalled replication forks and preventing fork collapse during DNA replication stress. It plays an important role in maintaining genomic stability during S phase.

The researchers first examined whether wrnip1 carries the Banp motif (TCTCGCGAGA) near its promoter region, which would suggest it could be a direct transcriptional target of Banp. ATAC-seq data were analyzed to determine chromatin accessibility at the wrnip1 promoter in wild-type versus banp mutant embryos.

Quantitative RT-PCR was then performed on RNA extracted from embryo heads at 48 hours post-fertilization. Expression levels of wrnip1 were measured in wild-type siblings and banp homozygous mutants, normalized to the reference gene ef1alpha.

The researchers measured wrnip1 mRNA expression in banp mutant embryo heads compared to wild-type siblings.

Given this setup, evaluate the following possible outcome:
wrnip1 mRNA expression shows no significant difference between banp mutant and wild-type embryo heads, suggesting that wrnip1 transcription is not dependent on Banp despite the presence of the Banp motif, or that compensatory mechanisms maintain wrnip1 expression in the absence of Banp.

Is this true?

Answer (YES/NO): NO